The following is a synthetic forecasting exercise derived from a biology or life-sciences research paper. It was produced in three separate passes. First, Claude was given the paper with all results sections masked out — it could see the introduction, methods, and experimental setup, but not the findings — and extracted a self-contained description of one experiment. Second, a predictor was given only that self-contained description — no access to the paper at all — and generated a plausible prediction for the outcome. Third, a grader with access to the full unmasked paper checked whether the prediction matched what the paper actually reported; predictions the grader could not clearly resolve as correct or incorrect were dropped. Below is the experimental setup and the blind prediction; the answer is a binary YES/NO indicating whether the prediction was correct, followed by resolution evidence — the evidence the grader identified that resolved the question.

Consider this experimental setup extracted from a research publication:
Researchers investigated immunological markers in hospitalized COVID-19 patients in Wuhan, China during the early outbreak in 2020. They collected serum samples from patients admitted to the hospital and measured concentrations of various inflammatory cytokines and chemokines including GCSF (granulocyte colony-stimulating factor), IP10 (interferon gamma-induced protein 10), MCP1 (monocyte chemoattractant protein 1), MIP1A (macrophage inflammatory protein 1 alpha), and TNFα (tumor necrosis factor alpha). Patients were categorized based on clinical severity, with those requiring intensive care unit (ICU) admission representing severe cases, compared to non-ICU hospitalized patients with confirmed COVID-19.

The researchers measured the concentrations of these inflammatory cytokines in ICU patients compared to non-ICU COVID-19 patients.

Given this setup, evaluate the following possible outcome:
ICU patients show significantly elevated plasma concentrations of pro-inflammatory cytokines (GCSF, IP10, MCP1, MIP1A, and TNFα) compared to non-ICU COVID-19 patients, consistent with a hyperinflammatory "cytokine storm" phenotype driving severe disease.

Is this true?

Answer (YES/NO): YES